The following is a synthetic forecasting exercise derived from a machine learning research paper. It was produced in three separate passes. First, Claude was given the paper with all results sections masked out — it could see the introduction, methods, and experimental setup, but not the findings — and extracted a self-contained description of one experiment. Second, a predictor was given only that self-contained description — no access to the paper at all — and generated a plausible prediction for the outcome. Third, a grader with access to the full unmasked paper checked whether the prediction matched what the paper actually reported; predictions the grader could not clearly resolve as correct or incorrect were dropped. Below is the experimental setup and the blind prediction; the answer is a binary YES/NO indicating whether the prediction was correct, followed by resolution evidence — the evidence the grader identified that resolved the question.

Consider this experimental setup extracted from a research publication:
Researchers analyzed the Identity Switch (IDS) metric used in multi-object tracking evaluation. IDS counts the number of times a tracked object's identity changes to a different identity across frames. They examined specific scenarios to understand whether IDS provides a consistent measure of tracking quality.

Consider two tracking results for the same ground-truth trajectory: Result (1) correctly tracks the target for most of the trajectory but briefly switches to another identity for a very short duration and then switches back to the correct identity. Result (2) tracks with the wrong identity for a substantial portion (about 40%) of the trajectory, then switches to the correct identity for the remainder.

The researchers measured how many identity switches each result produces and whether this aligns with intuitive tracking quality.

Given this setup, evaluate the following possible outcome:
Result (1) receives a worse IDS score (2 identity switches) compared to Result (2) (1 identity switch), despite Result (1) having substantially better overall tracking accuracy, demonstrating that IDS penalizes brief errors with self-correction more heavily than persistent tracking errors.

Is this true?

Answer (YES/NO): YES